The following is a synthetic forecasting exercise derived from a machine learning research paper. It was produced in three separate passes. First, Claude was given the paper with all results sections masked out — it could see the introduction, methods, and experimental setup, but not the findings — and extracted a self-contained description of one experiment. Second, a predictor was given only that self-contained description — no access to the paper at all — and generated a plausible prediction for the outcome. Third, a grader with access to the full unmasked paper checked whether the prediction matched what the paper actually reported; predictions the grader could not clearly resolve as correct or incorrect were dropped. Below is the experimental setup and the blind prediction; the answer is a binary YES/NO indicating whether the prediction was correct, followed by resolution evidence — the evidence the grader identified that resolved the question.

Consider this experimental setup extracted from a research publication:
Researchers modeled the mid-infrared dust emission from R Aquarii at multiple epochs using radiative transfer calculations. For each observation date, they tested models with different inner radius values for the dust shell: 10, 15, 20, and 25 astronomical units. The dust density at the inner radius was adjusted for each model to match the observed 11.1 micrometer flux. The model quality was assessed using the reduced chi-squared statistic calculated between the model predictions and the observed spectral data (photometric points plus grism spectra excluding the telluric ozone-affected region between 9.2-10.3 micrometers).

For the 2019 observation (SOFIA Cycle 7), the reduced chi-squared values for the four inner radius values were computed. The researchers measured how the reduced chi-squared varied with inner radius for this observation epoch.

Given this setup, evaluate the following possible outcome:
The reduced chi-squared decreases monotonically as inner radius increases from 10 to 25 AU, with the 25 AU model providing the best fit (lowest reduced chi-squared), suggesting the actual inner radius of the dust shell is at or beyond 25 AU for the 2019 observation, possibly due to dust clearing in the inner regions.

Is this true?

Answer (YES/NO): NO